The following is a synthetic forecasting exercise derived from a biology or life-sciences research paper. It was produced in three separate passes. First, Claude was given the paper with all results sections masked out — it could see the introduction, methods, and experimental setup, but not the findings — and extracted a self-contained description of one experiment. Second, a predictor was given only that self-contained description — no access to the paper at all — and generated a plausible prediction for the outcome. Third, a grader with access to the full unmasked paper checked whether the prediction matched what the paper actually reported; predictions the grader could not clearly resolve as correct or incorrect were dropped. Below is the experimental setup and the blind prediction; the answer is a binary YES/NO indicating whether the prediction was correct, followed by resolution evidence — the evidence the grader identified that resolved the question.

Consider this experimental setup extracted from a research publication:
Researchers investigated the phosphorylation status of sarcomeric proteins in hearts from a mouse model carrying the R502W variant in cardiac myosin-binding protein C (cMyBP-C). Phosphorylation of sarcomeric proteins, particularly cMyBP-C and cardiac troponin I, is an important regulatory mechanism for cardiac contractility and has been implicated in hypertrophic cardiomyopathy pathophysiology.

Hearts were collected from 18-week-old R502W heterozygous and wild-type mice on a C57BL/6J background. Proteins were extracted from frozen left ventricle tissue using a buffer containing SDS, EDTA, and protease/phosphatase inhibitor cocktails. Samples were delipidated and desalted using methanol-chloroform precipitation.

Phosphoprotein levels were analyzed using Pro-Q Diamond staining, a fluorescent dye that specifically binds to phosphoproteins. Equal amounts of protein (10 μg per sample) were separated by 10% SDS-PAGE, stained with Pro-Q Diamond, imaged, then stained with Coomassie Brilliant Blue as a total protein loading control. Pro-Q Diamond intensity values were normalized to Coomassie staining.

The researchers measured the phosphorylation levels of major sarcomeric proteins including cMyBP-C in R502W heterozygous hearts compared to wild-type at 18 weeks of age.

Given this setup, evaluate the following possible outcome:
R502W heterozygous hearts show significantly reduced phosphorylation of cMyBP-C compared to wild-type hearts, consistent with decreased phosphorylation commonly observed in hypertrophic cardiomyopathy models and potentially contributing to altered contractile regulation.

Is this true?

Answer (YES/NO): NO